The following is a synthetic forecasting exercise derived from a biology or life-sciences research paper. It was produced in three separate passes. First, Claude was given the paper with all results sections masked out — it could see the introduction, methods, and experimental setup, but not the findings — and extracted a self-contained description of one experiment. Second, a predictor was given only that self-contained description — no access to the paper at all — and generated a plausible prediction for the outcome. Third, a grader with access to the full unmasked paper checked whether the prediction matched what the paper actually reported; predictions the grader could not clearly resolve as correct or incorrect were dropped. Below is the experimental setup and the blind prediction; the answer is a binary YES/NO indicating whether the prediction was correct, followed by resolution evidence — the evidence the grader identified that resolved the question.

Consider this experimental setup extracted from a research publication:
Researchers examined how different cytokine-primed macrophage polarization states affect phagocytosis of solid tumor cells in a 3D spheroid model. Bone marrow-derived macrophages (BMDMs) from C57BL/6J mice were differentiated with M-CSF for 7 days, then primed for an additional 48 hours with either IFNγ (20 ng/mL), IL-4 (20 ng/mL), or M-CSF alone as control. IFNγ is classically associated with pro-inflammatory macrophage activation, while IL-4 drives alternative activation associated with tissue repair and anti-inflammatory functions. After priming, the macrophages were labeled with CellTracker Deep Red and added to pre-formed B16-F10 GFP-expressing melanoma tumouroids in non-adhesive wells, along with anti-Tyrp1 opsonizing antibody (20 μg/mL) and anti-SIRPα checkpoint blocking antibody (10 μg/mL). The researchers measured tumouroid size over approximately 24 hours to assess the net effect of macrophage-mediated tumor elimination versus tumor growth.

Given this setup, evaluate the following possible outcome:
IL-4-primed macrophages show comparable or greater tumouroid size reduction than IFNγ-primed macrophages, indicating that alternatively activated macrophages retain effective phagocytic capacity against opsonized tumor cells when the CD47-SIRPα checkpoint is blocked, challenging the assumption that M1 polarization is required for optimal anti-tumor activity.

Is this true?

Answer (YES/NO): NO